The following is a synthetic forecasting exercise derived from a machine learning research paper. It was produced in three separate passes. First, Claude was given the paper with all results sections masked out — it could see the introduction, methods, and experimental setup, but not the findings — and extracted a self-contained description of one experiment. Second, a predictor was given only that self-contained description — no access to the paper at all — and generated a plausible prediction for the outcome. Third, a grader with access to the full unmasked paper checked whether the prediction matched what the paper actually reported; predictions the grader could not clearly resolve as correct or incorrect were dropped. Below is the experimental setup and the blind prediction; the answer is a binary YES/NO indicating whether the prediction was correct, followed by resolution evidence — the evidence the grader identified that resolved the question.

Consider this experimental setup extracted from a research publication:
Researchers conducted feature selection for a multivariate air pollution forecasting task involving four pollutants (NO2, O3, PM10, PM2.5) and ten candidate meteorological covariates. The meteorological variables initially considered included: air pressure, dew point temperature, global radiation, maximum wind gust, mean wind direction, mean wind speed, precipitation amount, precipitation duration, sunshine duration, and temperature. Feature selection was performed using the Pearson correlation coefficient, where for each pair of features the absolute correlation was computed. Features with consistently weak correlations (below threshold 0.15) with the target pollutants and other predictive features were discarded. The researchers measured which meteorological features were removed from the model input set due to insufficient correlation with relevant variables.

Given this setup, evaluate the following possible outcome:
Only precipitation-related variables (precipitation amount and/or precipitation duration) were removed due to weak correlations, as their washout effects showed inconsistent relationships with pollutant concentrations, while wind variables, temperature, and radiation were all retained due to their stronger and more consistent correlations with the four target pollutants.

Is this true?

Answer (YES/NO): NO